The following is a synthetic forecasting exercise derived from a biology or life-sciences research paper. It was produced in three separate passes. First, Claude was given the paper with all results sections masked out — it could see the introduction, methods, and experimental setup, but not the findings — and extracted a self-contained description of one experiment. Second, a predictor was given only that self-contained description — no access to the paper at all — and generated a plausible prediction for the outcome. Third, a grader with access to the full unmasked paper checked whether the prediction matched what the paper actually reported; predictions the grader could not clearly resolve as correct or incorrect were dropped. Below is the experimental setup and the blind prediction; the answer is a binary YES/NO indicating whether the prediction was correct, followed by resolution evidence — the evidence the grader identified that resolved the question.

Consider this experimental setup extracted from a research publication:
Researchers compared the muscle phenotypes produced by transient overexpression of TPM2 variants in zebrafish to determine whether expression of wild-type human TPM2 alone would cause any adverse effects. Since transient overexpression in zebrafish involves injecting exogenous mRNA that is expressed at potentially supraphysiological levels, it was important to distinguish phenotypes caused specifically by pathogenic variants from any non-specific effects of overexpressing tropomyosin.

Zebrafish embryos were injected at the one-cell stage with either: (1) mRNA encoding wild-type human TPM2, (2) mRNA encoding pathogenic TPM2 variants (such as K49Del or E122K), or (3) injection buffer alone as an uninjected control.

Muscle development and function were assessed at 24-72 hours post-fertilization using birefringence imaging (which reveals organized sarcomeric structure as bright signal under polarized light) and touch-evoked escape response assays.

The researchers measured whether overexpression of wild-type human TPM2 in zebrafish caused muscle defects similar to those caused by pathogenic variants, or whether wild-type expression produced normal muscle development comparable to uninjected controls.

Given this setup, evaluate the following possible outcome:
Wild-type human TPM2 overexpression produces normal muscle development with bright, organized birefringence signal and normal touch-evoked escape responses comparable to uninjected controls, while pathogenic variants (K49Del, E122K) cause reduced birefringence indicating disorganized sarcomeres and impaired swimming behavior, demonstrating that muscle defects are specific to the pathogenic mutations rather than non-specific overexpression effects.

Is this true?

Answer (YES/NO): NO